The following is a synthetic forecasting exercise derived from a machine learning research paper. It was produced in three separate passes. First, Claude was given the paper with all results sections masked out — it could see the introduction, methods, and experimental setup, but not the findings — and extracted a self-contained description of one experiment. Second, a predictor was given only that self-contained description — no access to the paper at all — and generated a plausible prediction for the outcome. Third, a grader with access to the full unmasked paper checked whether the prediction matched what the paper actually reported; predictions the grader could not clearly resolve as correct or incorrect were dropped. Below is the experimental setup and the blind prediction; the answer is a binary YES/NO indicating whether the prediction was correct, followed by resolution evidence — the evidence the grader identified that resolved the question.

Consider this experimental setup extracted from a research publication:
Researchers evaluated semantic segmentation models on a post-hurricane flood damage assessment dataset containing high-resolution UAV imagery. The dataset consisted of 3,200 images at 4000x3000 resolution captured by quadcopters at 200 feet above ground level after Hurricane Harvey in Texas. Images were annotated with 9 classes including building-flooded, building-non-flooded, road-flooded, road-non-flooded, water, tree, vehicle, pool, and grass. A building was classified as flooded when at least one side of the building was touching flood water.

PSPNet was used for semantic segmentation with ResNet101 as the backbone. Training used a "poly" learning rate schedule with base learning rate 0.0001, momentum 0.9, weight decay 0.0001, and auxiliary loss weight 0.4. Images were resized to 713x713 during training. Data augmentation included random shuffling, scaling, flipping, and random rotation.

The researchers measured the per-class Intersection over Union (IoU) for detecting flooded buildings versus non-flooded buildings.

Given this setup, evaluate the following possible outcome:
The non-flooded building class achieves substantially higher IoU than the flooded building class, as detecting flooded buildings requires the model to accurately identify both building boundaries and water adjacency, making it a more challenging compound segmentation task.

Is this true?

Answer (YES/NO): YES